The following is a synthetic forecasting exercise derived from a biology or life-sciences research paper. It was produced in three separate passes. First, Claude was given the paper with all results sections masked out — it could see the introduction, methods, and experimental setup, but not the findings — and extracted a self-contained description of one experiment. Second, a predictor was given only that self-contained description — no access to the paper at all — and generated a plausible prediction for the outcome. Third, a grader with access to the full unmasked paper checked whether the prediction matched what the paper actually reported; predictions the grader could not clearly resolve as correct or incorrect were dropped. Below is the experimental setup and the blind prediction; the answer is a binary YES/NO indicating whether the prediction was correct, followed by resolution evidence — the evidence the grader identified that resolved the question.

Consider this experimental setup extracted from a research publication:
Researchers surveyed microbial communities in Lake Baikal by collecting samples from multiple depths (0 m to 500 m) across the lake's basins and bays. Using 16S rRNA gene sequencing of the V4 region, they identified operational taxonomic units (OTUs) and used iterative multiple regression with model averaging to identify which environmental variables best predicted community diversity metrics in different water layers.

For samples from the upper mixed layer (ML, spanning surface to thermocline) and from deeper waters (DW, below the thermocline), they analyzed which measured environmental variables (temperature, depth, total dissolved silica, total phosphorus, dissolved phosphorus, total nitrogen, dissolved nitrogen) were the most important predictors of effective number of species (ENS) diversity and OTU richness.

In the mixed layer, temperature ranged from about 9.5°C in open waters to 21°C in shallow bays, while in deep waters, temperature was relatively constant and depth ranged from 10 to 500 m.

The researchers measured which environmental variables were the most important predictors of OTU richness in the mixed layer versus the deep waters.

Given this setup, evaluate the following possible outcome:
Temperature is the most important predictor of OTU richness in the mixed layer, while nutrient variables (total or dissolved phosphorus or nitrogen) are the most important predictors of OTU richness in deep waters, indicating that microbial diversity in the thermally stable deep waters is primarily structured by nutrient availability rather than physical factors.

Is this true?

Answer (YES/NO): YES